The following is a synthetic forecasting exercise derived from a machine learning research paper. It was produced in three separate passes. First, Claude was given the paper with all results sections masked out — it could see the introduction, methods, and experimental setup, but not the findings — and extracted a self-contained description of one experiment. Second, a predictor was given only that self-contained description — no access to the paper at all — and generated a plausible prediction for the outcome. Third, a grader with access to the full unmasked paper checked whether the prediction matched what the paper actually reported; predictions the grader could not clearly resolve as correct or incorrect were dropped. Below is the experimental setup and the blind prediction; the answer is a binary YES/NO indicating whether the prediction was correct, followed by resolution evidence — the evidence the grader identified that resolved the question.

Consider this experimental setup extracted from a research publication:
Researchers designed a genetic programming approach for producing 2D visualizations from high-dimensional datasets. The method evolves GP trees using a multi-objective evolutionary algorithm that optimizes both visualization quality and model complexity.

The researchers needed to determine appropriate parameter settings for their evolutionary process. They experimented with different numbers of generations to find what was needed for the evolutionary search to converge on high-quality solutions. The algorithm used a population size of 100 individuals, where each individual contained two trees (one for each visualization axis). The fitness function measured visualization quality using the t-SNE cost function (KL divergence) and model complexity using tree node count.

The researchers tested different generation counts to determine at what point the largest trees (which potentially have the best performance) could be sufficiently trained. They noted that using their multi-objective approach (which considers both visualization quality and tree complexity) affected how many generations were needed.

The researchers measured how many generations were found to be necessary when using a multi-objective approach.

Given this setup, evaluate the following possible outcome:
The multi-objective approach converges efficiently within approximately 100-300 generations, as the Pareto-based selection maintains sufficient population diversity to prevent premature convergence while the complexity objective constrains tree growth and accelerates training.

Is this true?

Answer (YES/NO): NO